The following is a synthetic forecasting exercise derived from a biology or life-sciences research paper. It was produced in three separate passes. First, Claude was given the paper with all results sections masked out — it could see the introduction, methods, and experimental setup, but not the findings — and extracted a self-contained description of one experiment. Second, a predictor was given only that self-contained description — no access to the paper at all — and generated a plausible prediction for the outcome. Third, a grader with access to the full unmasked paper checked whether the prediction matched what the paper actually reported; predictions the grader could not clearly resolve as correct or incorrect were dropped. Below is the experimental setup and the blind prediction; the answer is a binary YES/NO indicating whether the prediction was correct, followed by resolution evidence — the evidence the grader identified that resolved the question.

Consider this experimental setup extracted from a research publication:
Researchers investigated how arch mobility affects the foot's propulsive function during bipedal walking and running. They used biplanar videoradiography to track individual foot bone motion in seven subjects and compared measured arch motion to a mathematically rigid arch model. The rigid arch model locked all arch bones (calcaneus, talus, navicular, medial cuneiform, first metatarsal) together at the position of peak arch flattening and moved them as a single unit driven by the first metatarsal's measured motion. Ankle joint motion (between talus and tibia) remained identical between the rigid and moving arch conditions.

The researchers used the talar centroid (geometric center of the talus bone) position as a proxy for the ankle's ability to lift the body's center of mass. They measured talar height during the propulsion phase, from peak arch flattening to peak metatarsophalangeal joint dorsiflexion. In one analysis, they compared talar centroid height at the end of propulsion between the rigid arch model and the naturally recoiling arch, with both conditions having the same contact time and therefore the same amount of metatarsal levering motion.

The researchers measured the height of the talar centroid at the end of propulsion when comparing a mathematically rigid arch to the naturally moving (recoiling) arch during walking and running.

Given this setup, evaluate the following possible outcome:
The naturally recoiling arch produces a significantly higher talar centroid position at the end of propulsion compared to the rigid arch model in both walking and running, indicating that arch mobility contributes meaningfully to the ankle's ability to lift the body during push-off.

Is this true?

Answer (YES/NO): NO